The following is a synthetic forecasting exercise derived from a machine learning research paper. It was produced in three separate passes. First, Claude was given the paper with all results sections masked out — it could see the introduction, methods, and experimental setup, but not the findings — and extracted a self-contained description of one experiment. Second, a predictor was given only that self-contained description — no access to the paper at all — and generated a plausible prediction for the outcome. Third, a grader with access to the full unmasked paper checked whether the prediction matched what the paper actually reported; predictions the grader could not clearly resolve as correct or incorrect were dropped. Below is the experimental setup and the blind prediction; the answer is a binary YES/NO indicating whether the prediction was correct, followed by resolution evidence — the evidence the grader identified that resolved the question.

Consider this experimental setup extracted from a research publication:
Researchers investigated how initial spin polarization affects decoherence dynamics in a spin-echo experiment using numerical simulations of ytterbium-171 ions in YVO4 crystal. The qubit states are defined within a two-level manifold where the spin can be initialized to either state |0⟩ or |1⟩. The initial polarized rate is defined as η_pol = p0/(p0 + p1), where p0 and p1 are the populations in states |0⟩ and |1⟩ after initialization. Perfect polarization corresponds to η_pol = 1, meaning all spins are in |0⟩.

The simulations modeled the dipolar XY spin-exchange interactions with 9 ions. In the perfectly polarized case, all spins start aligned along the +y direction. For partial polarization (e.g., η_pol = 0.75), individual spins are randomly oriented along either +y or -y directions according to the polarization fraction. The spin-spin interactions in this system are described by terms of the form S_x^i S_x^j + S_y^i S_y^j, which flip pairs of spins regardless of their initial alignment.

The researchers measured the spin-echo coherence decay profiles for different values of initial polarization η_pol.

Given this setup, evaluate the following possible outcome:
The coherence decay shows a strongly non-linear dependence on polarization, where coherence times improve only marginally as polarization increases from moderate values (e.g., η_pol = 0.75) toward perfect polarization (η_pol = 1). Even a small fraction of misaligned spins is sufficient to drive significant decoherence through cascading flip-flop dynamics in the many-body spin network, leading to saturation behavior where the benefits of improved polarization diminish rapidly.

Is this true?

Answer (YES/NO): NO